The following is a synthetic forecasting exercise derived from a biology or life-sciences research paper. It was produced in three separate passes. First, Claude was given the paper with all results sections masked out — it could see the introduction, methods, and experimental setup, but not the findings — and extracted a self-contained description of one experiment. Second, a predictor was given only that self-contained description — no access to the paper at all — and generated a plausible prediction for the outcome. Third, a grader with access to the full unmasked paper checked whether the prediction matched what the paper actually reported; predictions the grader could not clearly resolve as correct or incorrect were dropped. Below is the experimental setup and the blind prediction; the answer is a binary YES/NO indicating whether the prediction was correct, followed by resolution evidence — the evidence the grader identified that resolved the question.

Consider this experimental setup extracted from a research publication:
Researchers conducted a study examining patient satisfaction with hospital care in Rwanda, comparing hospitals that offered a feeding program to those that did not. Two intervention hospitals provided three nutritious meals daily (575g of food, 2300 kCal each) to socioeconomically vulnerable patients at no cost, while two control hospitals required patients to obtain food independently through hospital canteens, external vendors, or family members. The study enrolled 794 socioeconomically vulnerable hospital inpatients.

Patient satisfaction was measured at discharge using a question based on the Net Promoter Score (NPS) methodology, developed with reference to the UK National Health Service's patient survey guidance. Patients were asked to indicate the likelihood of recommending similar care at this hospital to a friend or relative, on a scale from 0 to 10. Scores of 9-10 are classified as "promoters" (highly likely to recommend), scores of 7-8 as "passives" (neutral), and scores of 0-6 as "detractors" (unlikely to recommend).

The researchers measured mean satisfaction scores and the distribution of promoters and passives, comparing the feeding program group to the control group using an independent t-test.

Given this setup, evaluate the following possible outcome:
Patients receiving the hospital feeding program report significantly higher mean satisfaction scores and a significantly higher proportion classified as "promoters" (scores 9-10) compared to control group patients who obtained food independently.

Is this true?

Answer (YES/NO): NO